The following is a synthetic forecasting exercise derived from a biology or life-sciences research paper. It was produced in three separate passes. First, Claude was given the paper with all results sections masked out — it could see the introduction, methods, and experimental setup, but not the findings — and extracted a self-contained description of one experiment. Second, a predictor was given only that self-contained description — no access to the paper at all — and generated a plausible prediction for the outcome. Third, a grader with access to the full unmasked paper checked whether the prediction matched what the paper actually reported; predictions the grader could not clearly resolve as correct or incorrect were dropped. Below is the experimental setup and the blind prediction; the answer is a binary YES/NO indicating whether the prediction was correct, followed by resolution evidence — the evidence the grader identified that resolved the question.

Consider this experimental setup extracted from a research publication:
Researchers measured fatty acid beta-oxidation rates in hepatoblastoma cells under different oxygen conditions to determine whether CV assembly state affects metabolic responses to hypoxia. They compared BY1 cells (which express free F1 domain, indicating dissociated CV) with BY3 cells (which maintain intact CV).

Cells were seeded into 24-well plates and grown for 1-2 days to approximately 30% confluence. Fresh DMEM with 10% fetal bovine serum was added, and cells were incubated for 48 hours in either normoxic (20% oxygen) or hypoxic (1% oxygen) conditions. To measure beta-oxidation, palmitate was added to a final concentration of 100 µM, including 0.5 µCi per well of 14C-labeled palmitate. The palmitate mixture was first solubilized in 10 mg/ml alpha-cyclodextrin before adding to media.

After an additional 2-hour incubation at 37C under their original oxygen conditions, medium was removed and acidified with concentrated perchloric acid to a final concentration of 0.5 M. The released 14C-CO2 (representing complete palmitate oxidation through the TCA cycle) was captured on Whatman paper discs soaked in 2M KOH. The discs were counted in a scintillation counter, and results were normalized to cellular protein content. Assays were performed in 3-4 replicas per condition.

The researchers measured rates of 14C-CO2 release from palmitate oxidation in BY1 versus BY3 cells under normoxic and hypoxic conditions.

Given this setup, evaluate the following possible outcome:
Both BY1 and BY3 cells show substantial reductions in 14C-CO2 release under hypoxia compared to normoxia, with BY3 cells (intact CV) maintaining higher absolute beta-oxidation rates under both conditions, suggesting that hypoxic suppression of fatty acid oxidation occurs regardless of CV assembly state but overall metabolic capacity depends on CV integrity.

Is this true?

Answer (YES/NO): NO